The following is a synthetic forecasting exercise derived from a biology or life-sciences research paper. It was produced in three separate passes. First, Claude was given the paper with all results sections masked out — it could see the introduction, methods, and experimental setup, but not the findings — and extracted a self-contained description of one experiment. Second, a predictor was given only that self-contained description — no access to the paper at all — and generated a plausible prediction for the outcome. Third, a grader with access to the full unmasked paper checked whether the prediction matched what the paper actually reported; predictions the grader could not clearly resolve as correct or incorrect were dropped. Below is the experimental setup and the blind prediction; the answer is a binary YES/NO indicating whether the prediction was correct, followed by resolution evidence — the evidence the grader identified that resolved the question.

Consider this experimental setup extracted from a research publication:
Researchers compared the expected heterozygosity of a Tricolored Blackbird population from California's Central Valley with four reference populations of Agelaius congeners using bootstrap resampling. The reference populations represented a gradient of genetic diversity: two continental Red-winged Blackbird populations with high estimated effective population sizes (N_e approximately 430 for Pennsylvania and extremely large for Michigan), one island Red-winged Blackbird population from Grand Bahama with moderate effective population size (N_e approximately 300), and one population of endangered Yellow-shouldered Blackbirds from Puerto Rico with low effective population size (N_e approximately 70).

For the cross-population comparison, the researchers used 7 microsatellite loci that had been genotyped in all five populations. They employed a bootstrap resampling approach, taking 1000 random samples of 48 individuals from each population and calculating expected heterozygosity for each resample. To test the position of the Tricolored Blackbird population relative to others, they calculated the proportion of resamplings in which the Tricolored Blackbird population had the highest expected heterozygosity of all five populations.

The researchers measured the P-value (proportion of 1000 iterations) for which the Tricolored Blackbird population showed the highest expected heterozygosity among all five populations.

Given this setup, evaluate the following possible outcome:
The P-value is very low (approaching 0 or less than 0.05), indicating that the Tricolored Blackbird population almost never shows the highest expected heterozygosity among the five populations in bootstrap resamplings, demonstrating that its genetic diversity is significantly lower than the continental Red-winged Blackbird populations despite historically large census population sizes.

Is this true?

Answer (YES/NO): YES